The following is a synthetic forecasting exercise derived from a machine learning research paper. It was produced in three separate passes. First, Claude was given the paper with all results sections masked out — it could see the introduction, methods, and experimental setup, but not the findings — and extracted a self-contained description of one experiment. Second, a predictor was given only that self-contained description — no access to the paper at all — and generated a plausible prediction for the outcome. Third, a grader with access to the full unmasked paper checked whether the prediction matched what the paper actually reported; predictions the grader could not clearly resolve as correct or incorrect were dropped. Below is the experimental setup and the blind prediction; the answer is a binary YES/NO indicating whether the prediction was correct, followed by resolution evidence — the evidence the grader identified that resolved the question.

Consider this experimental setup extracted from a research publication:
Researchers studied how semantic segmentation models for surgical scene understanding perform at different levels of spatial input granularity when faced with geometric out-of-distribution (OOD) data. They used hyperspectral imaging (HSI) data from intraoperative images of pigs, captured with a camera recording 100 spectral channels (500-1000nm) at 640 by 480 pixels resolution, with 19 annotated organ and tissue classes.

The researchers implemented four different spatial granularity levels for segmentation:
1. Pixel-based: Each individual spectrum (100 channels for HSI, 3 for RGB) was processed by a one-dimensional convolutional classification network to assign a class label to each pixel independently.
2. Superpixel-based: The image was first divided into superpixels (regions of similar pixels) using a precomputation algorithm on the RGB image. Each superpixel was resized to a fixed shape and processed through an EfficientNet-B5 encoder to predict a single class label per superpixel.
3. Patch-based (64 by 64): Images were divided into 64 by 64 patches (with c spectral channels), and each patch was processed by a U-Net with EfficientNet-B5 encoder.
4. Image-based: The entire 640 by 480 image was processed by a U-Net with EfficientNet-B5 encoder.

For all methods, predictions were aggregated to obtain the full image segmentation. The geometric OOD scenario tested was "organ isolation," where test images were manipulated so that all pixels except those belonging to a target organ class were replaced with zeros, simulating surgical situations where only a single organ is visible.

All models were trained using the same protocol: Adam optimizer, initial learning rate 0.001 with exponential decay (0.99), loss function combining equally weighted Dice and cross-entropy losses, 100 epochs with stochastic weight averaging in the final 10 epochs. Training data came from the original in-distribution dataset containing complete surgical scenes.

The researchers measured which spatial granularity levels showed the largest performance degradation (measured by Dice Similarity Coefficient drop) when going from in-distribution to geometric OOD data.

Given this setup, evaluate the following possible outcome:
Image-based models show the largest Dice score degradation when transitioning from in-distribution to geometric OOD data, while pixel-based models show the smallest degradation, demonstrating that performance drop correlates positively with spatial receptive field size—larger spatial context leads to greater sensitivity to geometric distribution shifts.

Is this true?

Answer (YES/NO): YES